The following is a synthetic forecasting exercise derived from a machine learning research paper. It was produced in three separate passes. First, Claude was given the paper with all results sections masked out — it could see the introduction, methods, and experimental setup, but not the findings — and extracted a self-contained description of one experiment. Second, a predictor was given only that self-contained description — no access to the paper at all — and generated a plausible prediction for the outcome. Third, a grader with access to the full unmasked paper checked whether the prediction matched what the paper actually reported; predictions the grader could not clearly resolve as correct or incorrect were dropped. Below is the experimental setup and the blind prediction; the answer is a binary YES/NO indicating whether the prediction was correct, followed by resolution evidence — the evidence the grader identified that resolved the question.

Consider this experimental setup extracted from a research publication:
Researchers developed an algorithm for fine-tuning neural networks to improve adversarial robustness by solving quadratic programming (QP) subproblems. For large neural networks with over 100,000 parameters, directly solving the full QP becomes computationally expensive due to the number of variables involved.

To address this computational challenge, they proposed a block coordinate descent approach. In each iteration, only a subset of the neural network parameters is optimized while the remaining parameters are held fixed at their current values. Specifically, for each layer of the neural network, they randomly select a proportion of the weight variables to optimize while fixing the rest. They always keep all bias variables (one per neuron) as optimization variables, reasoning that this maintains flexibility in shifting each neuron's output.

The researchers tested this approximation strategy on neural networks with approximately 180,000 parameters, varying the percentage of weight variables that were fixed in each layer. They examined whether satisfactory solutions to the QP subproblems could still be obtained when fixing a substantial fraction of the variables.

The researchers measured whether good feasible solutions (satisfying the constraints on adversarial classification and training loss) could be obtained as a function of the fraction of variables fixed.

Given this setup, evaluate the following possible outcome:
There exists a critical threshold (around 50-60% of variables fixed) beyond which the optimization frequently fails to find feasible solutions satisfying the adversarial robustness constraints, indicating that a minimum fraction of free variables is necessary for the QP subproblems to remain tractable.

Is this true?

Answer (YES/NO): NO